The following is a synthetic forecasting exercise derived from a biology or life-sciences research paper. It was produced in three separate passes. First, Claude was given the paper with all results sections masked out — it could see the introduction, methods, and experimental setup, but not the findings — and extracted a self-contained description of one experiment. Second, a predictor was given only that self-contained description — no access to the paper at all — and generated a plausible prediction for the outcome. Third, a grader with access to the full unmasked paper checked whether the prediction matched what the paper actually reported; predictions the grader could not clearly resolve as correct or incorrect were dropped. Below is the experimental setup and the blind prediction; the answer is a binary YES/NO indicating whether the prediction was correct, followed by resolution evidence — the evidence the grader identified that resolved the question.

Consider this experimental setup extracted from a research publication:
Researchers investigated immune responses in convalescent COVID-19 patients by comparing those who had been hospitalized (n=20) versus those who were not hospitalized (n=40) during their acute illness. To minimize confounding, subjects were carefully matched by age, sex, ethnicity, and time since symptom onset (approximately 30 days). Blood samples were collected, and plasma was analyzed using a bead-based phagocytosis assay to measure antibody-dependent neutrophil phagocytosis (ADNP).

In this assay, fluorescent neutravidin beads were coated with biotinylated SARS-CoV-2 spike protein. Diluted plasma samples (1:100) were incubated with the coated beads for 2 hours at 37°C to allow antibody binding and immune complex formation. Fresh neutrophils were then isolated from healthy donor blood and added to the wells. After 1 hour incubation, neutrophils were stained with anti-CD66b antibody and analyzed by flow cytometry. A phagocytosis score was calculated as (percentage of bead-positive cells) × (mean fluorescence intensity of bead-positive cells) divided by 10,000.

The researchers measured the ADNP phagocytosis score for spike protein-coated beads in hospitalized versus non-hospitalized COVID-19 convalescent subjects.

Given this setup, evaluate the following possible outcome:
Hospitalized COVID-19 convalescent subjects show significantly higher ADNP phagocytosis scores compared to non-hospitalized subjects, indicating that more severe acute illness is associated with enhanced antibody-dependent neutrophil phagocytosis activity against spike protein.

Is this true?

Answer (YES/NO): YES